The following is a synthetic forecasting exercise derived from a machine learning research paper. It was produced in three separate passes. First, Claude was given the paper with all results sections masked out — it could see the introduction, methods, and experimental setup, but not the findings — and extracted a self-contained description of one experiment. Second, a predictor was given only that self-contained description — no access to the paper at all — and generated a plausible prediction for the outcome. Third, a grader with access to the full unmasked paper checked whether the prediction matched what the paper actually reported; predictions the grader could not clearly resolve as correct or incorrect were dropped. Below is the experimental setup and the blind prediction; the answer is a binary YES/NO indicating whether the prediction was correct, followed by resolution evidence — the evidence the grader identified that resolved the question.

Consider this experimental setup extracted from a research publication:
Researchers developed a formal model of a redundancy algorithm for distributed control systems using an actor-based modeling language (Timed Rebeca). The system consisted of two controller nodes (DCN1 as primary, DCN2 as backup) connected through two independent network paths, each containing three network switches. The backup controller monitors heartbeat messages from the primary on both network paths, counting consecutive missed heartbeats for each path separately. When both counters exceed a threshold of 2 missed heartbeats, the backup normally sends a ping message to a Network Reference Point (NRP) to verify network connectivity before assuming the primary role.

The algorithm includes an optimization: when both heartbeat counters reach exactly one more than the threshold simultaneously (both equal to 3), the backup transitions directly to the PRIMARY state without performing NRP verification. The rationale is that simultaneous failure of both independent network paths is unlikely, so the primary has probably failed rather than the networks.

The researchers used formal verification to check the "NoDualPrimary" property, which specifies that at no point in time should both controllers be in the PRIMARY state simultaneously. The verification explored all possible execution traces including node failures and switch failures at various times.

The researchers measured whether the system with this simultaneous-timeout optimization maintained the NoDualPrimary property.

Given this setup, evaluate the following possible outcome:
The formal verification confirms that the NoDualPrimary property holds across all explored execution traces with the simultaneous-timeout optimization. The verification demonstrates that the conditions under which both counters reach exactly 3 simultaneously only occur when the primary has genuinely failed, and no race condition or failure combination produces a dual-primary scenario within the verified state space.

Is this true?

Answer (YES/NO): NO